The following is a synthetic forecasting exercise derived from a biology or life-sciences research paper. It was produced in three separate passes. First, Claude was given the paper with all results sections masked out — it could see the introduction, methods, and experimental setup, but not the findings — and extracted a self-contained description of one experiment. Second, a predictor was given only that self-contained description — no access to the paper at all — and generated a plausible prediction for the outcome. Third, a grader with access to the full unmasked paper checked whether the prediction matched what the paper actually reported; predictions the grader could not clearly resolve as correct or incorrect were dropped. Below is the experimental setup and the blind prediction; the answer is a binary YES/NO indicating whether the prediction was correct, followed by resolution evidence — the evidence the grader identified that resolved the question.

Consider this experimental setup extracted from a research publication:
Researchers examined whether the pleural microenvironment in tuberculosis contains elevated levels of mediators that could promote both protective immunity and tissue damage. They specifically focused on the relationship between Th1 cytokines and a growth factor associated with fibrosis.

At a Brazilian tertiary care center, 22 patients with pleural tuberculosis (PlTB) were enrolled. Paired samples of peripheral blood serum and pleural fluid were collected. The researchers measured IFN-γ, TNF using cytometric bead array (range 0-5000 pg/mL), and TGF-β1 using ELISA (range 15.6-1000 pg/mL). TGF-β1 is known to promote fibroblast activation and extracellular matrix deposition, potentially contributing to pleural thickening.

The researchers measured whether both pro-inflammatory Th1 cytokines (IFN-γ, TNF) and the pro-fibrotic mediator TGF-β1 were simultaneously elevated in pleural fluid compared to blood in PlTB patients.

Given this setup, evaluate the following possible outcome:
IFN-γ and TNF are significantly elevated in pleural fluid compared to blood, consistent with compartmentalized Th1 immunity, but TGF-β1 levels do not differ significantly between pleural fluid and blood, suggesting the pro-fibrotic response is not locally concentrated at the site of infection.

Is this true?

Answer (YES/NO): YES